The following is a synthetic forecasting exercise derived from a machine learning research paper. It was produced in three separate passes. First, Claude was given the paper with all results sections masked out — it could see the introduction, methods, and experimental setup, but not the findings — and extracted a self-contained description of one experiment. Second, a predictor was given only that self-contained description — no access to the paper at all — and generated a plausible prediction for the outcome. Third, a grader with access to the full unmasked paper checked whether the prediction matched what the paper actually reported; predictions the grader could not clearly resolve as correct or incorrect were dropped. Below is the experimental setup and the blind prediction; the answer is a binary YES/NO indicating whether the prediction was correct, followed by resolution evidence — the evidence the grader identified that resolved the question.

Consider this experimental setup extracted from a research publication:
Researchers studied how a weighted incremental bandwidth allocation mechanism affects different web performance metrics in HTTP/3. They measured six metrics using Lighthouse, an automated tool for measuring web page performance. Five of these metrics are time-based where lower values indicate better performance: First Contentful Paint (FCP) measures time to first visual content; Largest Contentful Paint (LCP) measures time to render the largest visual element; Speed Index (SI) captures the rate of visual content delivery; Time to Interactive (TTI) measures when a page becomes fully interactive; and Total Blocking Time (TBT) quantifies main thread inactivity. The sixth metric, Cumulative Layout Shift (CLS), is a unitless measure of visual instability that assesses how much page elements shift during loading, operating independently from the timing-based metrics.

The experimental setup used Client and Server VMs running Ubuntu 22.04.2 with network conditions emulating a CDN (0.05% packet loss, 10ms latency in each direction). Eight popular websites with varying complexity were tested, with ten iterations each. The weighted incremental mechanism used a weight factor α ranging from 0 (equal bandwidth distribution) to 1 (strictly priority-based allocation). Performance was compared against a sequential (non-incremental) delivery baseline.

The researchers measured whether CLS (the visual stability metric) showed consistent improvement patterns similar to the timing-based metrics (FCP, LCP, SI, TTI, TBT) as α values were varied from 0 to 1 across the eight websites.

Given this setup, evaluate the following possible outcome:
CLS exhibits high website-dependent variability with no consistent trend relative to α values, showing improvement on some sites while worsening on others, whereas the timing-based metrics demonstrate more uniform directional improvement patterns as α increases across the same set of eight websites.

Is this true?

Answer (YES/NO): NO